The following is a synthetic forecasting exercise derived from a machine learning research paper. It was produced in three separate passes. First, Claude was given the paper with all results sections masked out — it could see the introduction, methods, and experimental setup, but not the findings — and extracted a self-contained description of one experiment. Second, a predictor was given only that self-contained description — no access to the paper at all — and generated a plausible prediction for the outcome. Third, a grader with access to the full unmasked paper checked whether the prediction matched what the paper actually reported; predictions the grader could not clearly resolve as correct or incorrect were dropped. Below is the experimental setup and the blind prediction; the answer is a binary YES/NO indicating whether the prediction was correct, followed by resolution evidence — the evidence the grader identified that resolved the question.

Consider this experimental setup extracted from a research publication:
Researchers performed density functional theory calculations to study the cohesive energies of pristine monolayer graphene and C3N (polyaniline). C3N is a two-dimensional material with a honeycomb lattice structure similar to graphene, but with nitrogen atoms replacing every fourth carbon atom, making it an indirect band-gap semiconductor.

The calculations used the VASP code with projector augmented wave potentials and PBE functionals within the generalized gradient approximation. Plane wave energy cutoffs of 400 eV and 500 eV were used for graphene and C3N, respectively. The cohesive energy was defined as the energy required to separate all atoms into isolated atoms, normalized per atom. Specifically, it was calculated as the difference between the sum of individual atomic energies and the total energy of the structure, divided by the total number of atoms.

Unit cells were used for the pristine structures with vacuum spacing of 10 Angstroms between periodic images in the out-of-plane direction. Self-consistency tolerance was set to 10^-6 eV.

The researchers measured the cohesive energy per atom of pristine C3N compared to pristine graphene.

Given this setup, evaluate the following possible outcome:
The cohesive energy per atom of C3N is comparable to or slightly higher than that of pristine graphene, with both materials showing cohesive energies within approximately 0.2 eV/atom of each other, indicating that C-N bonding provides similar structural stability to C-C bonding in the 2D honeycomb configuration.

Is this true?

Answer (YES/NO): NO